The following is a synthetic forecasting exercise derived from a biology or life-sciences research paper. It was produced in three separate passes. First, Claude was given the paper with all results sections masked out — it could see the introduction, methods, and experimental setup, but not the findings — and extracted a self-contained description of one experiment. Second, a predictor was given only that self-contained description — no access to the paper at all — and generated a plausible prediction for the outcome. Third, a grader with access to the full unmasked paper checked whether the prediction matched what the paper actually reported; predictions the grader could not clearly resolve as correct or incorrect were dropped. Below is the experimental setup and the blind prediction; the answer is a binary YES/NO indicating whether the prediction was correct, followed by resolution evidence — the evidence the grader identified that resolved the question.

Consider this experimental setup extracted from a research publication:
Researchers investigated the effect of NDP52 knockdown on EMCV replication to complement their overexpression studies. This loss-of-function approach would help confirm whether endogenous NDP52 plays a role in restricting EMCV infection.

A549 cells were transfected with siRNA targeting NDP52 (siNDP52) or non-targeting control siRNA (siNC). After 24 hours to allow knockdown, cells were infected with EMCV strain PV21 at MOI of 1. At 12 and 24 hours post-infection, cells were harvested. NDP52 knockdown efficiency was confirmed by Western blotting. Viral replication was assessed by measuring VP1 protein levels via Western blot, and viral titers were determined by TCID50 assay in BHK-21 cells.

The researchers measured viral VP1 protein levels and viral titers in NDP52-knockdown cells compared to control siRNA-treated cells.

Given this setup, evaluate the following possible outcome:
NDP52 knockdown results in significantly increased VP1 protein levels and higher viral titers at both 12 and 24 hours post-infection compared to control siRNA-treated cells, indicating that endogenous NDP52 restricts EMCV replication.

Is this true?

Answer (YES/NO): YES